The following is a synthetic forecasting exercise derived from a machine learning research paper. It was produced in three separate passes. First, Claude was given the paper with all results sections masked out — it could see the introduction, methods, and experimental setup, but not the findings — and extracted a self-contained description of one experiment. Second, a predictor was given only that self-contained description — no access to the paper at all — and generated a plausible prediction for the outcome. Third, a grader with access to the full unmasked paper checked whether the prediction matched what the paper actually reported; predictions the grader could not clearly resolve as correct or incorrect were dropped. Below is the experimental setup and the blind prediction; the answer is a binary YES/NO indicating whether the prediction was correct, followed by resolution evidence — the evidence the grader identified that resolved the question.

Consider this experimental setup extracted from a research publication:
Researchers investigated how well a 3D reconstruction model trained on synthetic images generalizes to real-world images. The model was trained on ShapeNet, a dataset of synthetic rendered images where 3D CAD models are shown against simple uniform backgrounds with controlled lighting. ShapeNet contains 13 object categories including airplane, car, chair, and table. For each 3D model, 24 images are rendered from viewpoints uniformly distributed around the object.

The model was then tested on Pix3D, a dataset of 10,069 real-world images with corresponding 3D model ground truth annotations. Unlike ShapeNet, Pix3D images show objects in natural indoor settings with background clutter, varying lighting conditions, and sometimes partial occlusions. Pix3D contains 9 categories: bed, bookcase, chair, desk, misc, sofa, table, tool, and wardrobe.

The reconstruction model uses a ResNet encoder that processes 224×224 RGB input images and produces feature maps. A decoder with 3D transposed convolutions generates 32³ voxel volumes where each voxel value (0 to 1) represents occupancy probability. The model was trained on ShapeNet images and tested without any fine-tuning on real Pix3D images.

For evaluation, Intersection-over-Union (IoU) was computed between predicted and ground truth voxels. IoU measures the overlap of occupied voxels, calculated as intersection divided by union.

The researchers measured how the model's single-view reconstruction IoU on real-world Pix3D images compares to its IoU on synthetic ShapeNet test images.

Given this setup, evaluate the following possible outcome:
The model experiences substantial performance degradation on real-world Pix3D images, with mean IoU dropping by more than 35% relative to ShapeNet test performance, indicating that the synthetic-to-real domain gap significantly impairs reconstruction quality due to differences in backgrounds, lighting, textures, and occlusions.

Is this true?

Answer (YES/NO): YES